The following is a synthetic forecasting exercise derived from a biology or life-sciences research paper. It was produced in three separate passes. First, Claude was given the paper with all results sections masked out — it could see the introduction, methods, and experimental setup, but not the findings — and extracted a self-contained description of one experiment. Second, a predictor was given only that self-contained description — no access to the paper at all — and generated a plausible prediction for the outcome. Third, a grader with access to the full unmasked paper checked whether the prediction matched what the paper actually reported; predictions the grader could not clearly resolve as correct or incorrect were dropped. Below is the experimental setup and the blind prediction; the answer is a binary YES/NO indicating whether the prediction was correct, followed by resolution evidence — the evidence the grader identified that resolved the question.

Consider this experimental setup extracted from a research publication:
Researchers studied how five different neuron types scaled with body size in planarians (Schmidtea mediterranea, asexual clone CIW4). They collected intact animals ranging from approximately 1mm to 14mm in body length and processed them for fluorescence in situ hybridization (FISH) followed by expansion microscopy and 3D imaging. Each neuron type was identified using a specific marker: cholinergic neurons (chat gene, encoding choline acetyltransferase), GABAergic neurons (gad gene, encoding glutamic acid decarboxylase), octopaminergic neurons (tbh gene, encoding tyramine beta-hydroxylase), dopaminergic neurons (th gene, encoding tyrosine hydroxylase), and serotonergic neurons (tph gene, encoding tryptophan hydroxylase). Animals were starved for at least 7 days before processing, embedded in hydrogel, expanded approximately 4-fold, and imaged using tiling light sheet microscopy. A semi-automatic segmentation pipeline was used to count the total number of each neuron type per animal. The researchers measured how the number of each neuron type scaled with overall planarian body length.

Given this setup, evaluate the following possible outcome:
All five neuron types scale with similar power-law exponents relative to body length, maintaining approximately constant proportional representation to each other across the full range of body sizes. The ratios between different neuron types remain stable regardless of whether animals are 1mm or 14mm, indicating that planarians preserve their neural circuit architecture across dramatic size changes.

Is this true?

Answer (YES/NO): NO